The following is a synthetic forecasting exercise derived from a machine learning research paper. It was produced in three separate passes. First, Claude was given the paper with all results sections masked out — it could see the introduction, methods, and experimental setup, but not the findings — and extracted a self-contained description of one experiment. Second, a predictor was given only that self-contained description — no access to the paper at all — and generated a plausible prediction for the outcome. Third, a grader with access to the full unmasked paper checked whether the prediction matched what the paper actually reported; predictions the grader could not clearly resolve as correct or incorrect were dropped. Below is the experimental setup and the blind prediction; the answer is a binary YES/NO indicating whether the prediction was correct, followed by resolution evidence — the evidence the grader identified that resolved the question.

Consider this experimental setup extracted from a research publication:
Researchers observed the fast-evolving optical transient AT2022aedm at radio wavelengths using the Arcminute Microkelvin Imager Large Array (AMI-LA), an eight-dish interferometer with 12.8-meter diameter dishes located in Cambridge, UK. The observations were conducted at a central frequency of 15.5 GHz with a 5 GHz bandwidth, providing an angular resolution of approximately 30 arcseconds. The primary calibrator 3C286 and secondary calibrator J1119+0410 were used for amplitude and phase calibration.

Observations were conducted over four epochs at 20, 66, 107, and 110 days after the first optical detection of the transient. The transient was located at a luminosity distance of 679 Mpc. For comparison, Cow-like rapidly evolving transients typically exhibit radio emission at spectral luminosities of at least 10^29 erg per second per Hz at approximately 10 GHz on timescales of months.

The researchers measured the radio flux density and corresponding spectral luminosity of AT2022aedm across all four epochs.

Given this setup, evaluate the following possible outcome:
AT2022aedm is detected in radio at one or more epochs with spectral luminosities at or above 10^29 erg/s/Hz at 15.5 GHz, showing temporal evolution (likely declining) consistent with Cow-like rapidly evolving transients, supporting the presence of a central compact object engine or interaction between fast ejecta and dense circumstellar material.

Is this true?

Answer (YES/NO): NO